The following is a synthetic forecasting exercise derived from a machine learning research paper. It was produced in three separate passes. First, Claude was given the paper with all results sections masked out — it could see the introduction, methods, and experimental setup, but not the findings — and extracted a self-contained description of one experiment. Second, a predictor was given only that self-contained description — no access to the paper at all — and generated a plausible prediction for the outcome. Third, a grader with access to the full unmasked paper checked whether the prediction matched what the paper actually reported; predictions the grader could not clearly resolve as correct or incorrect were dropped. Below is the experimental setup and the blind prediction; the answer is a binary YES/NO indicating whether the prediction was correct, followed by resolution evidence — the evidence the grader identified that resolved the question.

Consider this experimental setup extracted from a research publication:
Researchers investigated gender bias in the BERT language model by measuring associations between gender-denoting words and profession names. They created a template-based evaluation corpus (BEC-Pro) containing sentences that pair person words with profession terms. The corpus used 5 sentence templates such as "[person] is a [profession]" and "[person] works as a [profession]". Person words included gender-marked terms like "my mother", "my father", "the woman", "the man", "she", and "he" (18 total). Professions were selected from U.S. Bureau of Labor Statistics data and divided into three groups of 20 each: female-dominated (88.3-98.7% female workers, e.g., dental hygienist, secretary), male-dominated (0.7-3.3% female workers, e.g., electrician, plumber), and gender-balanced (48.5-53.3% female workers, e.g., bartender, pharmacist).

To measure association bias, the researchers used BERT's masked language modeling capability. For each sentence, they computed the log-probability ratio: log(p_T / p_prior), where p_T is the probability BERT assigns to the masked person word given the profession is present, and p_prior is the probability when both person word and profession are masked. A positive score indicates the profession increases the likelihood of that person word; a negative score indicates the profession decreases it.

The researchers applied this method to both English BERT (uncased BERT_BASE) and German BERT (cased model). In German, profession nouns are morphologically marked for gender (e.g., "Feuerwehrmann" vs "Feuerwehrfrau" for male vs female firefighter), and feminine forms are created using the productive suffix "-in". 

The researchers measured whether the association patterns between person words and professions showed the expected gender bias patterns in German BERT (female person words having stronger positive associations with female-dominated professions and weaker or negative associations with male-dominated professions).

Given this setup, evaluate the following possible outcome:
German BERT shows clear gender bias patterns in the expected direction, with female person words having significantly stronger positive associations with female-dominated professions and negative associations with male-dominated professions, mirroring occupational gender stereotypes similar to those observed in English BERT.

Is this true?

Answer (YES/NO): NO